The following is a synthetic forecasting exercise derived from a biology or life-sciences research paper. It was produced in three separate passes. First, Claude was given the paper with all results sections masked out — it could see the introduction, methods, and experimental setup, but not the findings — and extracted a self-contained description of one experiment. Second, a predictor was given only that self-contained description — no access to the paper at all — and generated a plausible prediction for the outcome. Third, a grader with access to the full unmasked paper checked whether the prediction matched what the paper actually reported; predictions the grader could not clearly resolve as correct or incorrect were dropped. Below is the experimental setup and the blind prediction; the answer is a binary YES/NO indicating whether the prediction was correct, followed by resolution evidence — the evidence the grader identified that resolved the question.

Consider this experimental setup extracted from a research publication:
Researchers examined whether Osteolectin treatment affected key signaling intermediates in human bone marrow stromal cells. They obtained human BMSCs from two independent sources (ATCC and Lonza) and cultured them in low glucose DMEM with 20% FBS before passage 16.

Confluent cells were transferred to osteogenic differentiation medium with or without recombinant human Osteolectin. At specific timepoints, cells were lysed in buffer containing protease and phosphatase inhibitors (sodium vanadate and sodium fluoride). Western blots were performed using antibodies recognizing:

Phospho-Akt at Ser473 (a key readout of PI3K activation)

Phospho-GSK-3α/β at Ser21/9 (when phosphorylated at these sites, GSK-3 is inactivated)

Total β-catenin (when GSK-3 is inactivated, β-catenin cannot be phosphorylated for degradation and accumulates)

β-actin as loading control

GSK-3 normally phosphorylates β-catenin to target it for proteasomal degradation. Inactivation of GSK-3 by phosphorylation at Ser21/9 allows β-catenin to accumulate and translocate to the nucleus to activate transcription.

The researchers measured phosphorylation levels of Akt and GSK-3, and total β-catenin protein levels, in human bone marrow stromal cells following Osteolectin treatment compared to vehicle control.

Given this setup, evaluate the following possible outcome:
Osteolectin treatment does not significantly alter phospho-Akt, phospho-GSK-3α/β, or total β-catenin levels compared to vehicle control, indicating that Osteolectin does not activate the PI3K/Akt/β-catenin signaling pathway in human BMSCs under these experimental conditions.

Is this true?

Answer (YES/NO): NO